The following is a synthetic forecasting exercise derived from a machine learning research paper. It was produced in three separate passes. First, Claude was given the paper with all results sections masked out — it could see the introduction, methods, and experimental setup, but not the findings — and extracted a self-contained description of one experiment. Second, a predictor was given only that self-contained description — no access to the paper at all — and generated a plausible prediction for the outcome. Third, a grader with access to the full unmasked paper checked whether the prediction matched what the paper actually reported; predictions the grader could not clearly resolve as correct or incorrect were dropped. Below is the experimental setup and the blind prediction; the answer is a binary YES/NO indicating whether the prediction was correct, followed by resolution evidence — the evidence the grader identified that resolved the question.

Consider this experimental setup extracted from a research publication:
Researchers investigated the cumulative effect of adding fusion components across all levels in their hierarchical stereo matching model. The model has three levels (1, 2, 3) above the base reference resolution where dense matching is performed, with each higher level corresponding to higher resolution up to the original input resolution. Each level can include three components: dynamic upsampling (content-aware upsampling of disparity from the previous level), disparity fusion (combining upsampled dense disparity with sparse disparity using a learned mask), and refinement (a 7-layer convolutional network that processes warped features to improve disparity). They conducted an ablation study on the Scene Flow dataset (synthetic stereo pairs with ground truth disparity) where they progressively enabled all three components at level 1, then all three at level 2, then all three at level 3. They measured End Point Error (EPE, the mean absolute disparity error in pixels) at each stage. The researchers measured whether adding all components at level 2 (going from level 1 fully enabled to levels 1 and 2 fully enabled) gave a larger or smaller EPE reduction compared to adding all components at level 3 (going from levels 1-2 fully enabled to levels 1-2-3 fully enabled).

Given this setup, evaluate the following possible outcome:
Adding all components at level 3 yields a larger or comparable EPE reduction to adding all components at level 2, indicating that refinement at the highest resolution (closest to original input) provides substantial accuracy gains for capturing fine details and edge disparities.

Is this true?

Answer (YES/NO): NO